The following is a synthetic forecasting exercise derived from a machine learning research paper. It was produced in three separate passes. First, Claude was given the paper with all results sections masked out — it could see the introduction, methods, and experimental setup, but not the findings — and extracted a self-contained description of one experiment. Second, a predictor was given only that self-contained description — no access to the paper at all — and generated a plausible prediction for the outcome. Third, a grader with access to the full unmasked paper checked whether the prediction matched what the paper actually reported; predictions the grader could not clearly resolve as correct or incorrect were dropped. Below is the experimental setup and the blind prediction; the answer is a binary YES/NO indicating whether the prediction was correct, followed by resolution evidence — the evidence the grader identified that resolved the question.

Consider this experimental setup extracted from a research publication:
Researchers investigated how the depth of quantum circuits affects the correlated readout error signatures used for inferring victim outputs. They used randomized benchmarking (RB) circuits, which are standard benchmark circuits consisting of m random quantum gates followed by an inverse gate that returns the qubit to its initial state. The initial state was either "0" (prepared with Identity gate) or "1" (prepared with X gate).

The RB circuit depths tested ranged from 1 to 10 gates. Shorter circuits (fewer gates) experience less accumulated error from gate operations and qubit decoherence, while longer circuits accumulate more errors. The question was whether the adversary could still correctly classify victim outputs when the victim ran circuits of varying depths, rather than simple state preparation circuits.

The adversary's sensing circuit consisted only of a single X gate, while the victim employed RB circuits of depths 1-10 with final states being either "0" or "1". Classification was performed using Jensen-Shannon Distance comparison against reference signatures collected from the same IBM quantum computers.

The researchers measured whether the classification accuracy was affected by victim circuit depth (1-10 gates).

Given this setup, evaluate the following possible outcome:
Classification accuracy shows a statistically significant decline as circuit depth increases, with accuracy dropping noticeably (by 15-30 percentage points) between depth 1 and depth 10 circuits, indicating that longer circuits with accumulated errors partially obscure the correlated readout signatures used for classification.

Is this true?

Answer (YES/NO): NO